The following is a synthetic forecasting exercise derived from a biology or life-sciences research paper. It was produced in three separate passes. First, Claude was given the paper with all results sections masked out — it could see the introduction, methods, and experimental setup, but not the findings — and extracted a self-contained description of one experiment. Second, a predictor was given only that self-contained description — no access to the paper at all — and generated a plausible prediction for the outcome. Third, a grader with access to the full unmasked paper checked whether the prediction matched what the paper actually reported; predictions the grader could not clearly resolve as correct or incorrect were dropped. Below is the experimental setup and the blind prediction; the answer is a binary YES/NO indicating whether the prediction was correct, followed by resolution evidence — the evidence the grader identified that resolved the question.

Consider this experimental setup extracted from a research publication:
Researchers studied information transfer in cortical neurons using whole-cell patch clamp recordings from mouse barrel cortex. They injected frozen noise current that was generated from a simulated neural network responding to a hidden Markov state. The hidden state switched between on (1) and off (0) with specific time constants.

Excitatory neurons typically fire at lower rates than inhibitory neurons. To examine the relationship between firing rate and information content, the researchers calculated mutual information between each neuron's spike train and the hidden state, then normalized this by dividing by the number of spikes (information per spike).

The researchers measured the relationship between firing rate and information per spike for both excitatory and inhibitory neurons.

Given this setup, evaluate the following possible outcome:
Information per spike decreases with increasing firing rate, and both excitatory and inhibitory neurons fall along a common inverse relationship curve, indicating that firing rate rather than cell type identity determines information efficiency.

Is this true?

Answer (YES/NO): NO